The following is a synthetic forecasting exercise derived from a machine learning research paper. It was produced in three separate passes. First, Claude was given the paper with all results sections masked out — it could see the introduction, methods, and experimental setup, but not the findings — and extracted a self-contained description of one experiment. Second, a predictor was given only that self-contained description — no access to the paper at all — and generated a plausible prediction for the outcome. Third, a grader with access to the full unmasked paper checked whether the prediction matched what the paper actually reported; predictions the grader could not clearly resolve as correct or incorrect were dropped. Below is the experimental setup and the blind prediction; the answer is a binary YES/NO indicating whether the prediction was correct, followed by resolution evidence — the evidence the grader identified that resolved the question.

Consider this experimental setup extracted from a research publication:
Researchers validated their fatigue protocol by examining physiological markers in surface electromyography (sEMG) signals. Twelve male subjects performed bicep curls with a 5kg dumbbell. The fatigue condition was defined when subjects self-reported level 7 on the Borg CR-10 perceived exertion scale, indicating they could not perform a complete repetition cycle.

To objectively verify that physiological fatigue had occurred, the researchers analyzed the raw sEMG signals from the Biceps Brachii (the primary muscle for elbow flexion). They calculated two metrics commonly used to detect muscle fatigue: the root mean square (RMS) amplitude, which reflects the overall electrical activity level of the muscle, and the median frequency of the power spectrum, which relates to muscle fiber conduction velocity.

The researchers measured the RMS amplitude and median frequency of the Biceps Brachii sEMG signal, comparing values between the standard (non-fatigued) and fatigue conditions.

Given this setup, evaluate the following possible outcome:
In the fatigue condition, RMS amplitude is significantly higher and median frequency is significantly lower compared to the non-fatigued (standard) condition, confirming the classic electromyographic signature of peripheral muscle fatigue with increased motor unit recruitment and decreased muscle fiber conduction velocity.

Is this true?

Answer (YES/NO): NO